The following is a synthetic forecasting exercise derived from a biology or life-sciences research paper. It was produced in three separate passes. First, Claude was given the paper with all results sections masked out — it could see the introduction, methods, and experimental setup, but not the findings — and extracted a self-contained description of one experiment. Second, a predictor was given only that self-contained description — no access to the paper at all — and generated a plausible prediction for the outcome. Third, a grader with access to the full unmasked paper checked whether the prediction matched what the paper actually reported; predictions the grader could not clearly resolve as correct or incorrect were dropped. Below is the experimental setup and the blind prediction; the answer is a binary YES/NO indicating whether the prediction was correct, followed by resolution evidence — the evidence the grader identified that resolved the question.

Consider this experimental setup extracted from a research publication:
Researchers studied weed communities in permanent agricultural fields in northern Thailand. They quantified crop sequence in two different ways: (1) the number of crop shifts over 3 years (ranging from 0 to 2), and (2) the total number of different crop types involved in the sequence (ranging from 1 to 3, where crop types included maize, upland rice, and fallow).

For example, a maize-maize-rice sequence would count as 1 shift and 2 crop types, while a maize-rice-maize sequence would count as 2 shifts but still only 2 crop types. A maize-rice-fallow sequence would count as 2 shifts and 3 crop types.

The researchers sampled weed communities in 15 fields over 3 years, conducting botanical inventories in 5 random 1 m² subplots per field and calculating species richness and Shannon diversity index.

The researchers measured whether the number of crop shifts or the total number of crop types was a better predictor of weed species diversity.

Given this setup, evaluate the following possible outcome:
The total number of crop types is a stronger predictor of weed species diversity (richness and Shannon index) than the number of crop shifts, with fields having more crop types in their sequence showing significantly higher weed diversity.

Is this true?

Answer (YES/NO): NO